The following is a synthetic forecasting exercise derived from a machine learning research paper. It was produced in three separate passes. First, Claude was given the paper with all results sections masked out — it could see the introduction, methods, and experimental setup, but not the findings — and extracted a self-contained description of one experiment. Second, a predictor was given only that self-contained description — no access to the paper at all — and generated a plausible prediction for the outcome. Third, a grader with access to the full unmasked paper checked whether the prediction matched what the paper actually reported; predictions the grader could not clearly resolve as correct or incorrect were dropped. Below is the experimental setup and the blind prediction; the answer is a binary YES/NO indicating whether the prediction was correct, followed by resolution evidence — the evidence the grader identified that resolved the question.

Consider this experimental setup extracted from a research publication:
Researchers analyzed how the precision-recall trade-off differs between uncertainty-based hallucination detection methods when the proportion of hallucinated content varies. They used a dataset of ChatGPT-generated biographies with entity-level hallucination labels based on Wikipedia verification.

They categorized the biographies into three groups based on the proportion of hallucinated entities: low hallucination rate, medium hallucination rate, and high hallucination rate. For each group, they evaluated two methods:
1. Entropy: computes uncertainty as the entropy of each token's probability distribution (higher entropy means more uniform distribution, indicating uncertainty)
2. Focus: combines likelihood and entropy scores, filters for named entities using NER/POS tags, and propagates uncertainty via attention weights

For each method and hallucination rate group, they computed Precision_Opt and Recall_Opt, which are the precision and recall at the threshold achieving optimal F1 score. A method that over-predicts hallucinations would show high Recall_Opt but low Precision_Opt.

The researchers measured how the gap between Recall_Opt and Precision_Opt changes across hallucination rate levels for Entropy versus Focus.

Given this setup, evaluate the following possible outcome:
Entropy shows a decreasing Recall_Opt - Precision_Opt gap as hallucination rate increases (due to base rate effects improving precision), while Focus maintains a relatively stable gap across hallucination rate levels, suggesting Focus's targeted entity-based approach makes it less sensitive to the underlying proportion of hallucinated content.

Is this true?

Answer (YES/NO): NO